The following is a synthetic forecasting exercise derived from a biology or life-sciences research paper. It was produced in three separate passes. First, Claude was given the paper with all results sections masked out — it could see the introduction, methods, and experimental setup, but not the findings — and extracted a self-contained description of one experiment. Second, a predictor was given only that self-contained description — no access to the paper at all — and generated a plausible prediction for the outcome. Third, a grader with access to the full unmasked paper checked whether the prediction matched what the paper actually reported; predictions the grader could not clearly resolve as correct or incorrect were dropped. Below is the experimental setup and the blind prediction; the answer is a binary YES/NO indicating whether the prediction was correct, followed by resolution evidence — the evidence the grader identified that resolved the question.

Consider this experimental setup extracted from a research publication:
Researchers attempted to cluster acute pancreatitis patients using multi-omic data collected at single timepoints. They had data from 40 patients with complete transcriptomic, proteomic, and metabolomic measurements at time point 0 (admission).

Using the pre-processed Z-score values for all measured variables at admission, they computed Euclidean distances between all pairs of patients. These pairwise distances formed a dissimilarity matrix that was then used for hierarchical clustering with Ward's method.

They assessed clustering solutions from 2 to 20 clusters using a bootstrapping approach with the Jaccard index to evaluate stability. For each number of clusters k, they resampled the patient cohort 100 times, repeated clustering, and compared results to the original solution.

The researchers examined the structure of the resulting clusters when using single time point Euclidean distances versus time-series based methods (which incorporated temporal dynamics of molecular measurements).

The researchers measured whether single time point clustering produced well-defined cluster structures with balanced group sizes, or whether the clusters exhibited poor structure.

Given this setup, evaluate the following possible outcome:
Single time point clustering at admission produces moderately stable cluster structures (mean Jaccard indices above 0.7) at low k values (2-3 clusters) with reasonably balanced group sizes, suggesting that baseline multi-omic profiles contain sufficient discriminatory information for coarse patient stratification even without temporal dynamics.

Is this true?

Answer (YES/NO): NO